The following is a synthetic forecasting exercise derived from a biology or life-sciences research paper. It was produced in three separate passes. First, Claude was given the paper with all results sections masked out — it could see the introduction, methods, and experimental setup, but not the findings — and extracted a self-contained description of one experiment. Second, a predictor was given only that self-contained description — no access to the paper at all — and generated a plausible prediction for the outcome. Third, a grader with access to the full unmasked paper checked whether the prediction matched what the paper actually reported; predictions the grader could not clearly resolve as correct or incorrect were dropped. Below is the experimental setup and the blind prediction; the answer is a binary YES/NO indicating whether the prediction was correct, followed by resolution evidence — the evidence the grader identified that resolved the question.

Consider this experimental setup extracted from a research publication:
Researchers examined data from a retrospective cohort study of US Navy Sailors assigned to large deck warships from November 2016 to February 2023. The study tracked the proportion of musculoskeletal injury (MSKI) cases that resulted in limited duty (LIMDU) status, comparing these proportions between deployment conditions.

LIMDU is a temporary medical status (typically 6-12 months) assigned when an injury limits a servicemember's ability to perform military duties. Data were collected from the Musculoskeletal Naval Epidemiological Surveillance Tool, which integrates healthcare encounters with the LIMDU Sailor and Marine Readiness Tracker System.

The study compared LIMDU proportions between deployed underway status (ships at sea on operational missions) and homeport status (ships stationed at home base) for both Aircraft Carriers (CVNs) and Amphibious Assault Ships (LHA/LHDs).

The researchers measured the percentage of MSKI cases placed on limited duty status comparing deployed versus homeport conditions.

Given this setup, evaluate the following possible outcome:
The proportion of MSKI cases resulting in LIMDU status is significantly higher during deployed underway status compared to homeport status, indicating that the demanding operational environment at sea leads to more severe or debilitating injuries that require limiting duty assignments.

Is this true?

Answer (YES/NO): YES